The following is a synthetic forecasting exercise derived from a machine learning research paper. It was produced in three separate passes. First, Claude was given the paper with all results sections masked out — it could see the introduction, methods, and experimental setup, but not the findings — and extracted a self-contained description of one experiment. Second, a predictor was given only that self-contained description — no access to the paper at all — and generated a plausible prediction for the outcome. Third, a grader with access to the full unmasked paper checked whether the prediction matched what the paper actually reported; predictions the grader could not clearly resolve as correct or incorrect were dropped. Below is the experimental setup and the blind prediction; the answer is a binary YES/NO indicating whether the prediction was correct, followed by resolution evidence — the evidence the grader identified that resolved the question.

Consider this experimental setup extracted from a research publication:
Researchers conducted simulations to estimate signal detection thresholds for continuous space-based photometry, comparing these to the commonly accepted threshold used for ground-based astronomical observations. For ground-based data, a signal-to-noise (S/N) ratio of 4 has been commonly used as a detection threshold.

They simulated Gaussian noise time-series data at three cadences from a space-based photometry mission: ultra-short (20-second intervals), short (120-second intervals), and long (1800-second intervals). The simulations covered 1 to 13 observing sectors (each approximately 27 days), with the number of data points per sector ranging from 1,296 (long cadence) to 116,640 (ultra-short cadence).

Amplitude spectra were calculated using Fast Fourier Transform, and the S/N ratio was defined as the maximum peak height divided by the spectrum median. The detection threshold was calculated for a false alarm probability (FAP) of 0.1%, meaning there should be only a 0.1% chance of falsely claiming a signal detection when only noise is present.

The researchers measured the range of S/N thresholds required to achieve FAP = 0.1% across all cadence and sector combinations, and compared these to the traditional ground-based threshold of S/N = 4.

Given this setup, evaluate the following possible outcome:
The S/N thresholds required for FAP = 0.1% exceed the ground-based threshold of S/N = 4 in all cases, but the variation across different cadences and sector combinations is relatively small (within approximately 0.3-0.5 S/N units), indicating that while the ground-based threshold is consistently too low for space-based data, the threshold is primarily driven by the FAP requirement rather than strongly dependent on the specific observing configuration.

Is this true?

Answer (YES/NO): NO